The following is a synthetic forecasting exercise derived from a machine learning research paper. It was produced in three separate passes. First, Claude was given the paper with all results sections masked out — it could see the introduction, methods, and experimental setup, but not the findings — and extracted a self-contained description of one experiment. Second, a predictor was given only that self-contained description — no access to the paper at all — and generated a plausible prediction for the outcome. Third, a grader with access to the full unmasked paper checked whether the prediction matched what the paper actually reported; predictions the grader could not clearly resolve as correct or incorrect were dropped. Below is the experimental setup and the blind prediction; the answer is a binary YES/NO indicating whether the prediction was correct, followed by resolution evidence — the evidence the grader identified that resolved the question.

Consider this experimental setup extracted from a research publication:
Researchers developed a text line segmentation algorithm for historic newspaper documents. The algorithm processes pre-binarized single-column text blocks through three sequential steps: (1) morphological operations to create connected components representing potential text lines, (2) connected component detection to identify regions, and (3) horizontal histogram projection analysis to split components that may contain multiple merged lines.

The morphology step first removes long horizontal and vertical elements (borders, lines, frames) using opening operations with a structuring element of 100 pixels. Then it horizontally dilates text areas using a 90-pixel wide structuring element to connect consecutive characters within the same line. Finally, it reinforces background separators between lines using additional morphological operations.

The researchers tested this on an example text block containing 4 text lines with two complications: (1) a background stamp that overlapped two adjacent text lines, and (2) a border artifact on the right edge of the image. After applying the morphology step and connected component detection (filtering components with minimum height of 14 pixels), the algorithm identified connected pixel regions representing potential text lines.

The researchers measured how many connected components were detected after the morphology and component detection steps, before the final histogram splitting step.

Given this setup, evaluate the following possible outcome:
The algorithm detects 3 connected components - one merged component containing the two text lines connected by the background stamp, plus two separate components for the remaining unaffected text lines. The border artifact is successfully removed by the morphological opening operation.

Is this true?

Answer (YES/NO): YES